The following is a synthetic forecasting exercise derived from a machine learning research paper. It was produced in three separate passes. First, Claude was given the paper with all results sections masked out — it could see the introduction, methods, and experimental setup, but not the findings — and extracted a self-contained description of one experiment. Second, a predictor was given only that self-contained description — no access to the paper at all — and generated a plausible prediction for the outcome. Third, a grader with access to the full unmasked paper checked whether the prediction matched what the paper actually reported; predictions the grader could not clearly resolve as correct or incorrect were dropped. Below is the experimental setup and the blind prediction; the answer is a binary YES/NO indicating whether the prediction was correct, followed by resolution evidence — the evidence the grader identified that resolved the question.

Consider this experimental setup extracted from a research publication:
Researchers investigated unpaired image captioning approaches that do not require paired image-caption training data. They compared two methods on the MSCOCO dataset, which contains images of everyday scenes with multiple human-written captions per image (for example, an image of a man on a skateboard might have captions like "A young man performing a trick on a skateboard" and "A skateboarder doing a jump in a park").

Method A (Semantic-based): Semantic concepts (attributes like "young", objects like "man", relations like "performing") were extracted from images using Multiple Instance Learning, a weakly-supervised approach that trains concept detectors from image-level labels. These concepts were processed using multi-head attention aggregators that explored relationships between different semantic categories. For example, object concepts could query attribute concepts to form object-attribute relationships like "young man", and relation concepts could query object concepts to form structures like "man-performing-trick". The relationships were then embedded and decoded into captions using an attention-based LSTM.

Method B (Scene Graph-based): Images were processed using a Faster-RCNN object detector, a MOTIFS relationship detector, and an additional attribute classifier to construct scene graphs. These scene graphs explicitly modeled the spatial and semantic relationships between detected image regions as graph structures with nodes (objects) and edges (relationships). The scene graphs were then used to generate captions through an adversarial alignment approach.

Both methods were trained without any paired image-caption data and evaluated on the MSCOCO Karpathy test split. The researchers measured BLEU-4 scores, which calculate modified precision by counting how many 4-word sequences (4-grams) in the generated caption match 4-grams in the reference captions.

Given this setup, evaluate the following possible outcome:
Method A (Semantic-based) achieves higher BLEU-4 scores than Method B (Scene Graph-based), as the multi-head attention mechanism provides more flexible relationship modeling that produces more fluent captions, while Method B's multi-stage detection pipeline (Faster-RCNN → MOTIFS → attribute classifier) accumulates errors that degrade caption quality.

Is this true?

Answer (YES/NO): NO